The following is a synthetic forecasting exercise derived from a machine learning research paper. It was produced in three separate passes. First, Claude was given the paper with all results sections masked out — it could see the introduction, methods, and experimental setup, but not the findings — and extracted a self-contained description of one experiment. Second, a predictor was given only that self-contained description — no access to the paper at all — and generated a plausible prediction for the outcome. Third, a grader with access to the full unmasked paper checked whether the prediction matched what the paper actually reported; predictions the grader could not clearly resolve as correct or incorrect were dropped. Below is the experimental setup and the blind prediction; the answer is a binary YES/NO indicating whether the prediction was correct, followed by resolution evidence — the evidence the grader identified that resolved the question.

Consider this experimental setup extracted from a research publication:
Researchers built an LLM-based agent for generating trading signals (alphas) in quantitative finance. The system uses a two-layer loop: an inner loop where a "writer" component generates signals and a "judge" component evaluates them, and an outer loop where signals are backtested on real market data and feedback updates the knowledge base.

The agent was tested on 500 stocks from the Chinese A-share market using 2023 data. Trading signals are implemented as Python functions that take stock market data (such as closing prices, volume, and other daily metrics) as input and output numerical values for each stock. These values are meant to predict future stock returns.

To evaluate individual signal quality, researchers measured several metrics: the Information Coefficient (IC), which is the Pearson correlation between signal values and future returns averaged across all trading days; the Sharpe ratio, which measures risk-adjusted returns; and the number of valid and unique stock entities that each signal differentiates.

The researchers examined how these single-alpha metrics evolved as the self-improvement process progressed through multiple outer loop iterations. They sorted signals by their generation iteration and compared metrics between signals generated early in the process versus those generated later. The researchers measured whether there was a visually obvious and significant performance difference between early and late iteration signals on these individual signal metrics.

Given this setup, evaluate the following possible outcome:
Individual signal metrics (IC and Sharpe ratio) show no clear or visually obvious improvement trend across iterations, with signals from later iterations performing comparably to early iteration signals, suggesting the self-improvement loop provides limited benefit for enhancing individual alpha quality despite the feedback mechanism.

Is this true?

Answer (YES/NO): NO